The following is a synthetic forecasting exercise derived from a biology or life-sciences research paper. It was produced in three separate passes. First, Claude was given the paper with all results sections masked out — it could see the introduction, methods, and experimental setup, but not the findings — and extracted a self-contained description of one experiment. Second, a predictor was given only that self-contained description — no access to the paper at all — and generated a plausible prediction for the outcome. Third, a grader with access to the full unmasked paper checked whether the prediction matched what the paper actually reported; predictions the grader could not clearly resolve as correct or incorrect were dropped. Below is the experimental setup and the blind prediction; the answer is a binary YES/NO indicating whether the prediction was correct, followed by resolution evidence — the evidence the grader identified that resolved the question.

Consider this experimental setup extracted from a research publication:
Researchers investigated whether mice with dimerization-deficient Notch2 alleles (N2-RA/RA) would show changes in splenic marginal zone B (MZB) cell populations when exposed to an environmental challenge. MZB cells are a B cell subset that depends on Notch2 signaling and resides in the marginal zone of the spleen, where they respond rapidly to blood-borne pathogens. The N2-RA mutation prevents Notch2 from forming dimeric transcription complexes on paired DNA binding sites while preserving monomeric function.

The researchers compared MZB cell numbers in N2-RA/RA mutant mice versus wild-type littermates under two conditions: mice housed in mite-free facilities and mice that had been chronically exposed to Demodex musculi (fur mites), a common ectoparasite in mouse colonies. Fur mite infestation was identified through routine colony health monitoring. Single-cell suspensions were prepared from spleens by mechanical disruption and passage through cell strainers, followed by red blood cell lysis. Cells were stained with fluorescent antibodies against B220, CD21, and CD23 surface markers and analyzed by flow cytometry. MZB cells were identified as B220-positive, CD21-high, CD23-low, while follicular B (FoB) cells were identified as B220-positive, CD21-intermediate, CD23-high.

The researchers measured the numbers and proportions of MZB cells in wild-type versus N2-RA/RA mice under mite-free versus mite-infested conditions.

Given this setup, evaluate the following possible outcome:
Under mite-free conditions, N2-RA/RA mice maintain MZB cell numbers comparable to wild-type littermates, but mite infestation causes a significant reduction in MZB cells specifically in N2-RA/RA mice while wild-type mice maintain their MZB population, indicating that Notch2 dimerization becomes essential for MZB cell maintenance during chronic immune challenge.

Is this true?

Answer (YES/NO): NO